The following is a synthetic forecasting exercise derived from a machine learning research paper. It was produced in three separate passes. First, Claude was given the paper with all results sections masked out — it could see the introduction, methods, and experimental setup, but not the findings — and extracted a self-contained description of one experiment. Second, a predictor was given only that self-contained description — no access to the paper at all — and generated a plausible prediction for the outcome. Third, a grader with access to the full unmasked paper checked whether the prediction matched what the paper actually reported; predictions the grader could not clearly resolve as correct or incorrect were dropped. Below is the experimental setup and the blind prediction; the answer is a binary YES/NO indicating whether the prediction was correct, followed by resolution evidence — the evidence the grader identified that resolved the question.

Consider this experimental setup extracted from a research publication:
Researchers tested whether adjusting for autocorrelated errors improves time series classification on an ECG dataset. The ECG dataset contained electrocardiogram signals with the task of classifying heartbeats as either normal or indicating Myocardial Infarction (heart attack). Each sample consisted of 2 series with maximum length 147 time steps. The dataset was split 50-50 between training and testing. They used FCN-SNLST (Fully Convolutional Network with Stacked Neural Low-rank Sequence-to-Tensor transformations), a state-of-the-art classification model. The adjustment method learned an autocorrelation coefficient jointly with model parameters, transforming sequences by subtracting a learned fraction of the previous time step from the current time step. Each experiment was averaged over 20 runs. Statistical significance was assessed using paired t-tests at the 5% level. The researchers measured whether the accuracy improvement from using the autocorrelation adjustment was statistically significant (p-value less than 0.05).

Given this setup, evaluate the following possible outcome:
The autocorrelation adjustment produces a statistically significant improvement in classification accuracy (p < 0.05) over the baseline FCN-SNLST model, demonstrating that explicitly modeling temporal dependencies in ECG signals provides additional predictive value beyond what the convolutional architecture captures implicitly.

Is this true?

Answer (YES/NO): YES